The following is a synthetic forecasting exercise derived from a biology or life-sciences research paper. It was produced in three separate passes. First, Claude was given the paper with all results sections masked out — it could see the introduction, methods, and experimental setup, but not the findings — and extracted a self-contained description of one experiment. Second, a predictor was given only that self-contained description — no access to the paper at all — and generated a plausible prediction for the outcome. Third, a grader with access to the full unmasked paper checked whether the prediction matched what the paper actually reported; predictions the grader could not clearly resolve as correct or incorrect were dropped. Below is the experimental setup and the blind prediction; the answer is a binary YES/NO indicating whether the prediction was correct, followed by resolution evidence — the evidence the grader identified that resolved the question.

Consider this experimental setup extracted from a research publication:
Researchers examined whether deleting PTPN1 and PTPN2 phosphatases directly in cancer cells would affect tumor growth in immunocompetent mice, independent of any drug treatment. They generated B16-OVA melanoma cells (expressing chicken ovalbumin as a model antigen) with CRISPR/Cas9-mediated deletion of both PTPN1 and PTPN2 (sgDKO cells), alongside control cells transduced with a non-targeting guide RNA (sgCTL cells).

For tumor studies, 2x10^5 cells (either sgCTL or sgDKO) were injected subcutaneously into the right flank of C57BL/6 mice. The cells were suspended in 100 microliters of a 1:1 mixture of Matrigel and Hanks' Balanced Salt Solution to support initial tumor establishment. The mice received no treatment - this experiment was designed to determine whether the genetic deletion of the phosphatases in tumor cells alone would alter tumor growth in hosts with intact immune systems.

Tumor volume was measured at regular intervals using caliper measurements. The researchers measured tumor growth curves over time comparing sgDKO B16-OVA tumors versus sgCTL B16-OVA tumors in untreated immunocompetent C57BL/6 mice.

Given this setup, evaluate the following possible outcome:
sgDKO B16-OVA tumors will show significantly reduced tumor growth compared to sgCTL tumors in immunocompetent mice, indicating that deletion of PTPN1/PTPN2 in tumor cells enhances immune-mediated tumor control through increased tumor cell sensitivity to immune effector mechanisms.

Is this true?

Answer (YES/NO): YES